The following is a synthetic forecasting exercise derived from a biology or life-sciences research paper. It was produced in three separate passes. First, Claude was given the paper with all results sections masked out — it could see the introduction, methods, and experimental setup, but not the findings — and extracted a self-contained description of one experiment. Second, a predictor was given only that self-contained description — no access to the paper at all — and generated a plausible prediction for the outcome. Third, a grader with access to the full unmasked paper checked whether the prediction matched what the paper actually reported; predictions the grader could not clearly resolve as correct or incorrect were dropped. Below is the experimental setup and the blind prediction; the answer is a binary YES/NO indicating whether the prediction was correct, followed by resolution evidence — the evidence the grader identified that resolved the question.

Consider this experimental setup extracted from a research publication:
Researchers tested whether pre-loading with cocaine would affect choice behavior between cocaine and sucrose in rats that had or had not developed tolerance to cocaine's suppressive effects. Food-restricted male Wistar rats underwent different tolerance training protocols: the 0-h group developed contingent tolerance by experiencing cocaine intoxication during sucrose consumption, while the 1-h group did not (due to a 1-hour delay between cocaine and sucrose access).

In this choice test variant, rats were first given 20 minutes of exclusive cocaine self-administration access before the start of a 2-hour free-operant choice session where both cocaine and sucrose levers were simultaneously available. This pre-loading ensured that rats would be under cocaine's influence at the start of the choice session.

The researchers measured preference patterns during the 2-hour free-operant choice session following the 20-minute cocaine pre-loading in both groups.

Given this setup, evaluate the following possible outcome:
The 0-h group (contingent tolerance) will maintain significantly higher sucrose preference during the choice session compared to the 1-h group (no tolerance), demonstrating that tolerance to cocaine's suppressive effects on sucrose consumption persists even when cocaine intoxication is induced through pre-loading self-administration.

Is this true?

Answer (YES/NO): YES